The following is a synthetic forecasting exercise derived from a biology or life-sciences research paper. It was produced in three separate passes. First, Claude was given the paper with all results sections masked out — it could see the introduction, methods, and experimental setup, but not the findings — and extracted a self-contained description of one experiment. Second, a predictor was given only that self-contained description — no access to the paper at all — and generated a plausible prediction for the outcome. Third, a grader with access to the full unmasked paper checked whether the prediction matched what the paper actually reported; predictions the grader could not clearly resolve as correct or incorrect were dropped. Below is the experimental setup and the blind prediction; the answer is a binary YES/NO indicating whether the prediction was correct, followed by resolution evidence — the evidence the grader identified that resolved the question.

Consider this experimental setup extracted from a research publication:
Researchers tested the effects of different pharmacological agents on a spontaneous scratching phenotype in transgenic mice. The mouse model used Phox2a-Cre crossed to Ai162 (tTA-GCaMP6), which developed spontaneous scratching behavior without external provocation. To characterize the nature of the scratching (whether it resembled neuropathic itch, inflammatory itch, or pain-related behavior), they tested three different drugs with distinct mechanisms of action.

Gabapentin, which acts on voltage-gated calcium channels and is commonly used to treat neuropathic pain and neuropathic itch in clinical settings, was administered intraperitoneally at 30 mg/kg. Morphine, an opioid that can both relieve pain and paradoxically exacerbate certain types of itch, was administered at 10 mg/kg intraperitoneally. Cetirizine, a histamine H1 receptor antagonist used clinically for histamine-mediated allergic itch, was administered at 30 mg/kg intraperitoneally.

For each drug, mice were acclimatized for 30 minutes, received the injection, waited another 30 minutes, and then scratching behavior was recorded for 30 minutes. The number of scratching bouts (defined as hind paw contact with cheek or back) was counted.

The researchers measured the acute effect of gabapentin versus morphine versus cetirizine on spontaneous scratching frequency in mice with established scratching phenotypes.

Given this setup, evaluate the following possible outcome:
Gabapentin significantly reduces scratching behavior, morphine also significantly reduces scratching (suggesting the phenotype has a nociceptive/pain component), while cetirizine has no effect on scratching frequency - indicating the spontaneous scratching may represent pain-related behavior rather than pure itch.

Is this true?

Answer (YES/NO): NO